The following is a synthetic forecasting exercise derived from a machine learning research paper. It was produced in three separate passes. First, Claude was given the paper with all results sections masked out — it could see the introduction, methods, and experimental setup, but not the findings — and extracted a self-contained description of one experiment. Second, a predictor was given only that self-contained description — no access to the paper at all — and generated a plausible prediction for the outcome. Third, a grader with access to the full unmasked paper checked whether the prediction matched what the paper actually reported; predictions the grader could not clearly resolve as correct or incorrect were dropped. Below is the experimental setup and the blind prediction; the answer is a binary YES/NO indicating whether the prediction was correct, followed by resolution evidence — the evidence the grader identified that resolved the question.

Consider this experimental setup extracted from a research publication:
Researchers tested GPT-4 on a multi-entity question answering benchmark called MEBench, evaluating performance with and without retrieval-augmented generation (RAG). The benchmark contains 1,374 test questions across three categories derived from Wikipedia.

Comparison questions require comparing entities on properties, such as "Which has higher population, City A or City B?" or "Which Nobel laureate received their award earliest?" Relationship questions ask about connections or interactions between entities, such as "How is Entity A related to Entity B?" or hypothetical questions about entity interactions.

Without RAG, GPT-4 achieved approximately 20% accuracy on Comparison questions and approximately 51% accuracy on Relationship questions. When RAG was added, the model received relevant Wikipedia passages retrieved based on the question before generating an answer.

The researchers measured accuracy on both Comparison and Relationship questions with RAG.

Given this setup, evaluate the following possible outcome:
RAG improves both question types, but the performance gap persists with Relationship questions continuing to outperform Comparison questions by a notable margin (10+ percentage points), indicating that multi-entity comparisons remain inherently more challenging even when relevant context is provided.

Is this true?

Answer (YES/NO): NO